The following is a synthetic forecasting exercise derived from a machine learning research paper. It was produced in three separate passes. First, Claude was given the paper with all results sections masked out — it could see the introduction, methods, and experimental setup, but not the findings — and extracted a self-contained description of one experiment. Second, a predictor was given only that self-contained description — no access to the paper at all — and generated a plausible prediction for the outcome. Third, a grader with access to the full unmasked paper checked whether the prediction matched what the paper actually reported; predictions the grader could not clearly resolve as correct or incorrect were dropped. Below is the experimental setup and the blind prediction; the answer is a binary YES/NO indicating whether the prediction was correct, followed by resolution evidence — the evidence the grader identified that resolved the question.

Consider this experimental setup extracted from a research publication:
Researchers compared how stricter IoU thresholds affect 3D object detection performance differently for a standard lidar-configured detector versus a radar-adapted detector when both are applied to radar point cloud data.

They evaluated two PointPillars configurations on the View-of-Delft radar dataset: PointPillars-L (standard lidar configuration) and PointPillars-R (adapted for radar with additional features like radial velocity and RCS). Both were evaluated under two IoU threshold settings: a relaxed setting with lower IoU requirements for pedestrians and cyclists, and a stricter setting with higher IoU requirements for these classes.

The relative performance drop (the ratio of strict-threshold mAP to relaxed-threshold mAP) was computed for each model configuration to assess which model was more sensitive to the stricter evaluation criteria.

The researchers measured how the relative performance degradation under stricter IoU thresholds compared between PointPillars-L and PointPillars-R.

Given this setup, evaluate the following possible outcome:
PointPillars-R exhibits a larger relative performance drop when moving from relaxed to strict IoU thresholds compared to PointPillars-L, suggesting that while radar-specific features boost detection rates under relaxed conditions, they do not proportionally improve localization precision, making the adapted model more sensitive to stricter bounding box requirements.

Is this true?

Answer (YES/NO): YES